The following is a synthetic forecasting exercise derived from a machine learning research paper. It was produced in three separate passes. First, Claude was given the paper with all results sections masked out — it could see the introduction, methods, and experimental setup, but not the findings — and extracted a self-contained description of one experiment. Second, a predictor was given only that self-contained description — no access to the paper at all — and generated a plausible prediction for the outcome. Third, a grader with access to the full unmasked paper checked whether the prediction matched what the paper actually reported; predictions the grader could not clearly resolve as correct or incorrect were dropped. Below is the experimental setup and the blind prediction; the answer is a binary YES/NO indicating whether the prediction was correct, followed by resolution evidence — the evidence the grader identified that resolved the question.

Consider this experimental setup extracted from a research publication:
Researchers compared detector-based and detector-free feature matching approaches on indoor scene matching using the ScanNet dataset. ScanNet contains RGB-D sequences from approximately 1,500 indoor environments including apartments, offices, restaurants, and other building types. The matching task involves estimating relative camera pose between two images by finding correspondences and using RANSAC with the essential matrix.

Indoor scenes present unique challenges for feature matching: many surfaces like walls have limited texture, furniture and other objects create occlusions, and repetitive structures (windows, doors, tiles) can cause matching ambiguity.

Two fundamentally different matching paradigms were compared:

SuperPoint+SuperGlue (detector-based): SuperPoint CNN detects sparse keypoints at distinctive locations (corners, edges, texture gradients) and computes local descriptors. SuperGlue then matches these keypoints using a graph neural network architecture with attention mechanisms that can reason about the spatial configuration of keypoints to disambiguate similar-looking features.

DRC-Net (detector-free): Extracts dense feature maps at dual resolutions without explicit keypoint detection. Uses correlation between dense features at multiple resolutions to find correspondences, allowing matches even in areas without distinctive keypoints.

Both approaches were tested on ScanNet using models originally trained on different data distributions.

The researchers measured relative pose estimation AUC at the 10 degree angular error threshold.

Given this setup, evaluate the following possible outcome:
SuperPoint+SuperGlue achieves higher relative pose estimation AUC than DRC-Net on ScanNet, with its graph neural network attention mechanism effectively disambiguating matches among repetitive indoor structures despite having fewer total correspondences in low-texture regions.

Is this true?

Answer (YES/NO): YES